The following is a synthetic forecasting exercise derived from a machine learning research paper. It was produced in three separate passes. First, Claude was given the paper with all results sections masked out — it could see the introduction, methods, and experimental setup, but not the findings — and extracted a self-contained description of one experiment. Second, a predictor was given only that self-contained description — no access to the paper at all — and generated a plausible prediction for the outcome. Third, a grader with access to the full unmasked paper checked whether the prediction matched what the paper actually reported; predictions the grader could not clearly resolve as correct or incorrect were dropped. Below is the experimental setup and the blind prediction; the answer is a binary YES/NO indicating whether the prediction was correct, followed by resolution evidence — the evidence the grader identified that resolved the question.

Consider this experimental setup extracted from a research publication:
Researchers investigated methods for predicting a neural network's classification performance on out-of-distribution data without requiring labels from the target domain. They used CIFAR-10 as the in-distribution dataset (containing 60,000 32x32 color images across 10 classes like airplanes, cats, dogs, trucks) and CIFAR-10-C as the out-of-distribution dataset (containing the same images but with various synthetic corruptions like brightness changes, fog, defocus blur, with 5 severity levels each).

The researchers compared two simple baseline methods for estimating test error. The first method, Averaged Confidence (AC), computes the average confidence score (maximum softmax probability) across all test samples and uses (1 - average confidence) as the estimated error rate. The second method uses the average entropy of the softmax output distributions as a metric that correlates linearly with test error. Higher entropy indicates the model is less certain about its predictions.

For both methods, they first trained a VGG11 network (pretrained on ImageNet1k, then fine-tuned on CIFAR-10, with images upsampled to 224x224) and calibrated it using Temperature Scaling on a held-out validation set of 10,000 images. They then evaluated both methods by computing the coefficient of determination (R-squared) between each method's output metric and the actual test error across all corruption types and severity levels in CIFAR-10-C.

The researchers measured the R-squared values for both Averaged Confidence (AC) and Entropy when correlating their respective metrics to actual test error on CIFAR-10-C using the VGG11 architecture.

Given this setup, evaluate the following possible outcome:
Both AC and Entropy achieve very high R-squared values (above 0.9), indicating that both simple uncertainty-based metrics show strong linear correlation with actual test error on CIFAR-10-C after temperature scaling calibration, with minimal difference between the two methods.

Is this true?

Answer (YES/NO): NO